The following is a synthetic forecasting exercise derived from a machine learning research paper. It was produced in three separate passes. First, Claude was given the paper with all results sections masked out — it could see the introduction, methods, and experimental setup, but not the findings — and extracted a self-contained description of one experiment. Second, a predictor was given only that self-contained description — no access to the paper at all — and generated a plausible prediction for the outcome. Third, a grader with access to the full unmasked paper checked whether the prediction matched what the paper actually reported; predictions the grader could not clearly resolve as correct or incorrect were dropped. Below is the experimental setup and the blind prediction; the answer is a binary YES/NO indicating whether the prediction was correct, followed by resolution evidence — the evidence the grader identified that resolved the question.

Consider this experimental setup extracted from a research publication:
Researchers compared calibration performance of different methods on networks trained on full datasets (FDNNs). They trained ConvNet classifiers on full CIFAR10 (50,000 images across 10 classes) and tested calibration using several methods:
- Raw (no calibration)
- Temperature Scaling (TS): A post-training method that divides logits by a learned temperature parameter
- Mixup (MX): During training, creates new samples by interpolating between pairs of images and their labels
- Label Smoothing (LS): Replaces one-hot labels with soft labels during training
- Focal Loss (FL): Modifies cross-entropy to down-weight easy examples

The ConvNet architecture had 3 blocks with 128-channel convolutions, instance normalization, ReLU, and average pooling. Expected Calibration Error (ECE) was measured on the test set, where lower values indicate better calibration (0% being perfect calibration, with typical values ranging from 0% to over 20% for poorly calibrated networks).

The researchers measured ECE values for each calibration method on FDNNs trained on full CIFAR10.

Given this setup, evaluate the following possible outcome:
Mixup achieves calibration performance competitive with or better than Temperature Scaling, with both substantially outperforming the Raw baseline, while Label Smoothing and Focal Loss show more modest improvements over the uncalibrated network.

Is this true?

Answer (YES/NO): NO